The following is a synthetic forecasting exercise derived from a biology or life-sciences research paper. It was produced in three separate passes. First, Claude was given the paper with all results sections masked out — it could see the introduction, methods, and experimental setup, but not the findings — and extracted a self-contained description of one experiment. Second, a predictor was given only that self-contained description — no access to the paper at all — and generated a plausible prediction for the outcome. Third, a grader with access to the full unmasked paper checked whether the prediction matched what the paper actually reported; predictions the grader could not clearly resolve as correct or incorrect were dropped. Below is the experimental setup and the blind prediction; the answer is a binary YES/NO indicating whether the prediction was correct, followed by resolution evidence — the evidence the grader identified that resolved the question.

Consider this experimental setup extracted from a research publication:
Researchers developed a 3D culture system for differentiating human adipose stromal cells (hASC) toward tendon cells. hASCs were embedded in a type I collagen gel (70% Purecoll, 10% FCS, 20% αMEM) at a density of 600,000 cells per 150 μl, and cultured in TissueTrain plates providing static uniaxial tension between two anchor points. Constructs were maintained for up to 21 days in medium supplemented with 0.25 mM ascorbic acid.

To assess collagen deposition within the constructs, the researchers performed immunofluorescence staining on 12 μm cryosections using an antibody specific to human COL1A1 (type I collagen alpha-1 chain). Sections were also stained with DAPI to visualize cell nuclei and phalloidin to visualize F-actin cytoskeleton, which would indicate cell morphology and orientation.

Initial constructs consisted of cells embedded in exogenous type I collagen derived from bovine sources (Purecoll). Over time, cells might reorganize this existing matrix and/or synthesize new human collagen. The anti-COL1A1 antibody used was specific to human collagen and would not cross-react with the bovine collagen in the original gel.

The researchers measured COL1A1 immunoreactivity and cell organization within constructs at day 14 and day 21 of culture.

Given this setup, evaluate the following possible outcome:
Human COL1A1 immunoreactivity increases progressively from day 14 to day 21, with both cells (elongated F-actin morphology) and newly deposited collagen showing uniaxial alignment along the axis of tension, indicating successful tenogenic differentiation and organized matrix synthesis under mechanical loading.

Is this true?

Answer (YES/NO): NO